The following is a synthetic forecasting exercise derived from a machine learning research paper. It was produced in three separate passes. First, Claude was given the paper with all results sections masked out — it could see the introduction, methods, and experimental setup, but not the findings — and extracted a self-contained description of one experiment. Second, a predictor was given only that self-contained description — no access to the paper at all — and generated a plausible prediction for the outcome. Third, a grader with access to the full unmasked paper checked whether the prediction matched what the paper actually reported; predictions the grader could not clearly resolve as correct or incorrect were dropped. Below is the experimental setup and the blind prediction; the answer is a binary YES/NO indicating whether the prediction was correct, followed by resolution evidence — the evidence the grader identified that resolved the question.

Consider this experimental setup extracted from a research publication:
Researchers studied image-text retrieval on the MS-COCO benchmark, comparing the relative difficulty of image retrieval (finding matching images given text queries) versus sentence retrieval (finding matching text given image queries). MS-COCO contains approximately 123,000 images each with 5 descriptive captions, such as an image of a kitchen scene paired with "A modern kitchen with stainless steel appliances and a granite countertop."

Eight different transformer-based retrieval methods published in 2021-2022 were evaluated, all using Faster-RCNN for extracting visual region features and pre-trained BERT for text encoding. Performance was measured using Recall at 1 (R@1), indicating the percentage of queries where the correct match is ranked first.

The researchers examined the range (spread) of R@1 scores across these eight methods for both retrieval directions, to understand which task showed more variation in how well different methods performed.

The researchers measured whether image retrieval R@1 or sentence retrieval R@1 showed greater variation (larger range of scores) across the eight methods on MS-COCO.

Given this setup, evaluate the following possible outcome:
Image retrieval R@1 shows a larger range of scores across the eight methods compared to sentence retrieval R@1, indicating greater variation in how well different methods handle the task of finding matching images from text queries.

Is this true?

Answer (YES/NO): YES